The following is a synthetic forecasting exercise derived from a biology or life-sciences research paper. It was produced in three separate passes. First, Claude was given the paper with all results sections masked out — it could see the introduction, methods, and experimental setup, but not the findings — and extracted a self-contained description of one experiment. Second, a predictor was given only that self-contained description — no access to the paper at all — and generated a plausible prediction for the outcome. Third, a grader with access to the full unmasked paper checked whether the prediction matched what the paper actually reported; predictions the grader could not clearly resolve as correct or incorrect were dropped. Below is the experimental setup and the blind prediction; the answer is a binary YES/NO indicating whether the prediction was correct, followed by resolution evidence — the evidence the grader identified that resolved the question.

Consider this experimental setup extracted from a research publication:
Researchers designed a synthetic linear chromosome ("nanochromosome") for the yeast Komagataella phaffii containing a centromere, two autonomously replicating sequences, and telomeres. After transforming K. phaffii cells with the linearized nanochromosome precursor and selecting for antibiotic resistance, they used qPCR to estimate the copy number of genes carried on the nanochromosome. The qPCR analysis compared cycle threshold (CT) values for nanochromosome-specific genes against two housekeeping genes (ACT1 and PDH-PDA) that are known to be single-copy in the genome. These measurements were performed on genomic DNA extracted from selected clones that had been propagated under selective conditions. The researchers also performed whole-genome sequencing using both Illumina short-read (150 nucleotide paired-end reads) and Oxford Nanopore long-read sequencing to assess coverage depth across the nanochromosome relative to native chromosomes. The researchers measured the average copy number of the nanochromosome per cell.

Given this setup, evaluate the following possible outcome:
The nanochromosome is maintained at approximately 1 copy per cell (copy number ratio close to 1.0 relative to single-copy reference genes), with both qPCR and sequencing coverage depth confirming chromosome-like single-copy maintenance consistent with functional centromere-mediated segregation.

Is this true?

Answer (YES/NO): YES